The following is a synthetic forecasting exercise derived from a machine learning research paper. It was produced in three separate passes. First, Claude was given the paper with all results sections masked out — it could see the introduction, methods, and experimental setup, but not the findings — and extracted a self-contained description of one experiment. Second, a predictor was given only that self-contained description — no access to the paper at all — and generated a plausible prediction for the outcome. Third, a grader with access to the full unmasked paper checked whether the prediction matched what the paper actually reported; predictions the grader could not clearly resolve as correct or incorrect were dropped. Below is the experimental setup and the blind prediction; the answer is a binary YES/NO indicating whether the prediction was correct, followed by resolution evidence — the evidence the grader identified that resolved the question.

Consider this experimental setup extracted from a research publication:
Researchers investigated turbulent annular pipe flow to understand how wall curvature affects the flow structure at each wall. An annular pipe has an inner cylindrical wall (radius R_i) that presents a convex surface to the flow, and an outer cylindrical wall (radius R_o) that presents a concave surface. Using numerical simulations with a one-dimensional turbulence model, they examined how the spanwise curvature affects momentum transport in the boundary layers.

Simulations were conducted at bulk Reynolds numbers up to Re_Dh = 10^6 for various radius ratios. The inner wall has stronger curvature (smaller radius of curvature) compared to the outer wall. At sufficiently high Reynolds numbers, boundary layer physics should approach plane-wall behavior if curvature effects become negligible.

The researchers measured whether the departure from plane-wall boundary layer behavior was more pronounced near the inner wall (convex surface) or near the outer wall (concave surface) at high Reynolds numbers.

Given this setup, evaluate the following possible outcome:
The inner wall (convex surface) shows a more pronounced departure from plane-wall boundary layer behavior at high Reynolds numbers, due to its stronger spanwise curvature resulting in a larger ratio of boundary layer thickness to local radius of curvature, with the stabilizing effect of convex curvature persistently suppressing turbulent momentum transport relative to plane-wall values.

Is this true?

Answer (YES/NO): NO